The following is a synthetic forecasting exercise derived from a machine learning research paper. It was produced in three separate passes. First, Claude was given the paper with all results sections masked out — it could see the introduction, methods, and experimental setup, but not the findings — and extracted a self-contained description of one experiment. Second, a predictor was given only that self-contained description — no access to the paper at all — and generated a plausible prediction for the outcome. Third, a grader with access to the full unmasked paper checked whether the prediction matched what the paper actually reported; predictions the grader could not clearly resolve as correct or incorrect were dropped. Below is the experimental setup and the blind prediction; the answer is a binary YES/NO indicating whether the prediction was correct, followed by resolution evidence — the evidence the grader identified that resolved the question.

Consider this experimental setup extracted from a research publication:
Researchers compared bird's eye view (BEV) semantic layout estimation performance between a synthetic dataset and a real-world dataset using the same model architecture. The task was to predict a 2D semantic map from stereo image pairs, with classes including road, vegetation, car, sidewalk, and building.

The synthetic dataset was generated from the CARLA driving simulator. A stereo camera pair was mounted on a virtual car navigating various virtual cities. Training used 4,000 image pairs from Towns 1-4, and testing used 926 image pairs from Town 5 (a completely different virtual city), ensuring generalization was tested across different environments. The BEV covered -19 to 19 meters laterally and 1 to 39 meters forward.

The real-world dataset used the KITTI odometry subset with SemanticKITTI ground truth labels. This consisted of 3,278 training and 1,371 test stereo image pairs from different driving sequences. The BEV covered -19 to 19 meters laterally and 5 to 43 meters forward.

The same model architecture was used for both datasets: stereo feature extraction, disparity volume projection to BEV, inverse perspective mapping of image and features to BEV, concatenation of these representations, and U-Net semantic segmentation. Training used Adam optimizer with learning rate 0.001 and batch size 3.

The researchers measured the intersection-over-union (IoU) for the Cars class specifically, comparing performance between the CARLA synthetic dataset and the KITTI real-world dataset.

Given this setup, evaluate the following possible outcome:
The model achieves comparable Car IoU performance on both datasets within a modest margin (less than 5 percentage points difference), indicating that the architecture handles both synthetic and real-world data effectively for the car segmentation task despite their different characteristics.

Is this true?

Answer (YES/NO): NO